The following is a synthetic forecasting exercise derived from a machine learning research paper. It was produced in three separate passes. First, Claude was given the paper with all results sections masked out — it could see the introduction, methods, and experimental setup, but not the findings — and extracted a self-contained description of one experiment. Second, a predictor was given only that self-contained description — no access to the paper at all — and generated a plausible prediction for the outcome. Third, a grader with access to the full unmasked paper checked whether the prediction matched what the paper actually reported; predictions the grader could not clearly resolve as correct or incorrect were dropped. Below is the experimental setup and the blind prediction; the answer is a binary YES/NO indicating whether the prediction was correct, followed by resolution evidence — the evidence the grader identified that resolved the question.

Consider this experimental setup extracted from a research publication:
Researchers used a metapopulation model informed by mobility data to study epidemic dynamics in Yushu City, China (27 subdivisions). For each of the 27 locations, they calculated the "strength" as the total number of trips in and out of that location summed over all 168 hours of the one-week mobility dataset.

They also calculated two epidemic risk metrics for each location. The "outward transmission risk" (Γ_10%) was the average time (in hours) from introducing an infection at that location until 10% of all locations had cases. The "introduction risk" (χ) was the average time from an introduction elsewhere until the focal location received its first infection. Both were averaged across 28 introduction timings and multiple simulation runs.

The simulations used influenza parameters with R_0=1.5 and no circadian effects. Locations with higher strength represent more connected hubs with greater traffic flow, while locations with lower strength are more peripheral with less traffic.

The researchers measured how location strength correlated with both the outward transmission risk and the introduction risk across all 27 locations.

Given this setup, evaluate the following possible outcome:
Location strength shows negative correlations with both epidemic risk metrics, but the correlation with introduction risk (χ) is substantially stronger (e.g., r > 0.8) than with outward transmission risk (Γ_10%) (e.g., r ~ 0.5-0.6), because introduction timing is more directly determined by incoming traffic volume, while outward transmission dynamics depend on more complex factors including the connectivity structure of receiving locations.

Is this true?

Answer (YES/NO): NO